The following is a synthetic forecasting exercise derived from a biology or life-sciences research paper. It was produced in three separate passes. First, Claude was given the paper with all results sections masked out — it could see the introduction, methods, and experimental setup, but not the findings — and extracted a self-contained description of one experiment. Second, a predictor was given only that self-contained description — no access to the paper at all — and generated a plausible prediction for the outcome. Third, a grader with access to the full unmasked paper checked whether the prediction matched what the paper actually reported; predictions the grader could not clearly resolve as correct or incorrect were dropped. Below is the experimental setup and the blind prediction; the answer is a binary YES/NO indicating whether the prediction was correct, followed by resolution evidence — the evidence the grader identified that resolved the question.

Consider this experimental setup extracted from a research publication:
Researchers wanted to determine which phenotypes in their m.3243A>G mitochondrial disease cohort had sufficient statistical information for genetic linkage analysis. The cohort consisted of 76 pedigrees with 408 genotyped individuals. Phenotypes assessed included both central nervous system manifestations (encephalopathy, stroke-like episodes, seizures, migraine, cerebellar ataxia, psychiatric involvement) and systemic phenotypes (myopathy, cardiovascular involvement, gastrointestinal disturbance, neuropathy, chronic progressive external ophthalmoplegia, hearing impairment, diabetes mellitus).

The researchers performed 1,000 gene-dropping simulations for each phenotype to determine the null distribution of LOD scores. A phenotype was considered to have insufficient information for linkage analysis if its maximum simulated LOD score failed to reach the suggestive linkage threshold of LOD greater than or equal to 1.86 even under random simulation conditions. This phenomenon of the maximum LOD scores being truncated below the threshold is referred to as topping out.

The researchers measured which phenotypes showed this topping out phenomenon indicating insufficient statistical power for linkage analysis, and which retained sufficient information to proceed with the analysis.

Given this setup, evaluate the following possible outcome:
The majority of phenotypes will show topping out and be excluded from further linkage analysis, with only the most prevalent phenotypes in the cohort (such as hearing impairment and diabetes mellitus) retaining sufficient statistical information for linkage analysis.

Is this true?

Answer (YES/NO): NO